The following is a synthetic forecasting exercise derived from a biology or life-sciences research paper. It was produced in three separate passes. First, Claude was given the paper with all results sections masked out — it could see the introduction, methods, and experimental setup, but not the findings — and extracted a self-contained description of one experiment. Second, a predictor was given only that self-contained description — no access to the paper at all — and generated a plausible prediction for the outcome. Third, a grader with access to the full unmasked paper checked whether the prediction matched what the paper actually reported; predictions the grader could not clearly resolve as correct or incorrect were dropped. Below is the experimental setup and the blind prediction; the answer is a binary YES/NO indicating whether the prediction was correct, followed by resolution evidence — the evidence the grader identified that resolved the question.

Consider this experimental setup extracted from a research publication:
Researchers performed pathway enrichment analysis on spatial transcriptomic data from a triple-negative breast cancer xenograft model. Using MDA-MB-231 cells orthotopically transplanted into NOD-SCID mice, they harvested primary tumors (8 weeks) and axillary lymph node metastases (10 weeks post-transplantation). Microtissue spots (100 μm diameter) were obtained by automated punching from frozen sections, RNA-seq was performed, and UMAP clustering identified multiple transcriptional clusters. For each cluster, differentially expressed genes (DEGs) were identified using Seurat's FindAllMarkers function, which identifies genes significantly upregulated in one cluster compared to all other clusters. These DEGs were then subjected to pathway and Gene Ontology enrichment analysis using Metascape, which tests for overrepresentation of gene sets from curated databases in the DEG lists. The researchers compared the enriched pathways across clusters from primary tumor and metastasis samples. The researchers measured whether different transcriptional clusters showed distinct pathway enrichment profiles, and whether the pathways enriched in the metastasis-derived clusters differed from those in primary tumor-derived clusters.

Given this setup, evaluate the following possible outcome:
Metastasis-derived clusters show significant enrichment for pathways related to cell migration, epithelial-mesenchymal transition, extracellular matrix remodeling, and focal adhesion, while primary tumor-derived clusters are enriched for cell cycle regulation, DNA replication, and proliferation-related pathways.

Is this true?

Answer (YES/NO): NO